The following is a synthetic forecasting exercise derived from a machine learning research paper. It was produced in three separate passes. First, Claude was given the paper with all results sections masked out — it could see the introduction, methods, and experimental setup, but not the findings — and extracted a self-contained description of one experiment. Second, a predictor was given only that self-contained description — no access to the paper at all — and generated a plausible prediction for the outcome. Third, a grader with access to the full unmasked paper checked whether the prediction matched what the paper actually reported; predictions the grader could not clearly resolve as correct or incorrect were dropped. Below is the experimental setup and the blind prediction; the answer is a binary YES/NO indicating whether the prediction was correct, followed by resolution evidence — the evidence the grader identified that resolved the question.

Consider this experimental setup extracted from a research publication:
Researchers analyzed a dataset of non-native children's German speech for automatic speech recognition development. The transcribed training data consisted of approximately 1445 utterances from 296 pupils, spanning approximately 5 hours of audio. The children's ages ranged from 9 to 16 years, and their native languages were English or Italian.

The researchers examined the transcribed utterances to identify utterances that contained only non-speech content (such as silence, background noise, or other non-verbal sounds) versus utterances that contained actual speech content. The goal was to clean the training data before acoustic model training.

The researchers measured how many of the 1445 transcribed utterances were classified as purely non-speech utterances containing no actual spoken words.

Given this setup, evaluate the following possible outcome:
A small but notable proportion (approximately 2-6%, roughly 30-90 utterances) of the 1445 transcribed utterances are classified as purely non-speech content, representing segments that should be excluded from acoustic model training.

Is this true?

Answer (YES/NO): NO